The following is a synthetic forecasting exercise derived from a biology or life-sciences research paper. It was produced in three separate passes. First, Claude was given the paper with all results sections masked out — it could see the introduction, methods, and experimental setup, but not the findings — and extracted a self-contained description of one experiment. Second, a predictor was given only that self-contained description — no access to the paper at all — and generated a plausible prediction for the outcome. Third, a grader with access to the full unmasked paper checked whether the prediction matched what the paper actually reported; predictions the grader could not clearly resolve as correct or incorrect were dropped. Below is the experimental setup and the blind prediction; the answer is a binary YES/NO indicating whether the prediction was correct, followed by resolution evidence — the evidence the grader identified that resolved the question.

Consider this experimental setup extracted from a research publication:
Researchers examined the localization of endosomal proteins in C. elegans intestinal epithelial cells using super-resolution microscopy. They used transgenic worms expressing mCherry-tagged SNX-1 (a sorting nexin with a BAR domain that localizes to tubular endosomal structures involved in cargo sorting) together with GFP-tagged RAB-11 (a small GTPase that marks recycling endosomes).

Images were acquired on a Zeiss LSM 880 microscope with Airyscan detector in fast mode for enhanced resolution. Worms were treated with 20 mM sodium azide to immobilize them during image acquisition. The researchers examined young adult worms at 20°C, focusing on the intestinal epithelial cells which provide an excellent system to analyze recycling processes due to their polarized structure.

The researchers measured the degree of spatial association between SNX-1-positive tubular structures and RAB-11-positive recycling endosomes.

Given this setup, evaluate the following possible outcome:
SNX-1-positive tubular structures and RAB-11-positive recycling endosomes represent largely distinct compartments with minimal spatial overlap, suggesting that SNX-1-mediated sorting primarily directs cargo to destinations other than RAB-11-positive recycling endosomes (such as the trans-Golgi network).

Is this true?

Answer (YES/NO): NO